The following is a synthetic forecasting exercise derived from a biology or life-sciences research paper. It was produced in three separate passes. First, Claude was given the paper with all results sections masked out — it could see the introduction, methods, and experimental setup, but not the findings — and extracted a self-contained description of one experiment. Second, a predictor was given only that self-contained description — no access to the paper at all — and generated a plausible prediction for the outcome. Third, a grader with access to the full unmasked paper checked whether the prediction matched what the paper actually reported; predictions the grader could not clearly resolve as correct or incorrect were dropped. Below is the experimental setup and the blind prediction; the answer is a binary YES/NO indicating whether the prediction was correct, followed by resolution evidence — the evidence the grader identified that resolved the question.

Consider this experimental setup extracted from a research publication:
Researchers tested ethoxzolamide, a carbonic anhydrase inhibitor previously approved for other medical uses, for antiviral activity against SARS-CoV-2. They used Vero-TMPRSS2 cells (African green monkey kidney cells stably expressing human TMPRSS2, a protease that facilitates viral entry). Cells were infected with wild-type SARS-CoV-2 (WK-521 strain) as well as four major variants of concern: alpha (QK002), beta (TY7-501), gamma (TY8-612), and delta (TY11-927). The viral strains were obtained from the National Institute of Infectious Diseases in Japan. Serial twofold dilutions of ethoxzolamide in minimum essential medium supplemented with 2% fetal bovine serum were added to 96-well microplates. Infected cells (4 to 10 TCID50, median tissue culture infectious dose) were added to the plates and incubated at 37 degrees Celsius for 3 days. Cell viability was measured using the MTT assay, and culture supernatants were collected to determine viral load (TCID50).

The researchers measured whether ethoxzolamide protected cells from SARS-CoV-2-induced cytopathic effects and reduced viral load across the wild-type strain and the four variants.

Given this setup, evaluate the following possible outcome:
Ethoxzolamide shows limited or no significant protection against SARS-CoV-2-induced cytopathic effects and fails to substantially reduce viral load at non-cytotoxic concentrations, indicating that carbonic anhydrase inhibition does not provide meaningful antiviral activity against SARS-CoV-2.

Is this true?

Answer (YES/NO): NO